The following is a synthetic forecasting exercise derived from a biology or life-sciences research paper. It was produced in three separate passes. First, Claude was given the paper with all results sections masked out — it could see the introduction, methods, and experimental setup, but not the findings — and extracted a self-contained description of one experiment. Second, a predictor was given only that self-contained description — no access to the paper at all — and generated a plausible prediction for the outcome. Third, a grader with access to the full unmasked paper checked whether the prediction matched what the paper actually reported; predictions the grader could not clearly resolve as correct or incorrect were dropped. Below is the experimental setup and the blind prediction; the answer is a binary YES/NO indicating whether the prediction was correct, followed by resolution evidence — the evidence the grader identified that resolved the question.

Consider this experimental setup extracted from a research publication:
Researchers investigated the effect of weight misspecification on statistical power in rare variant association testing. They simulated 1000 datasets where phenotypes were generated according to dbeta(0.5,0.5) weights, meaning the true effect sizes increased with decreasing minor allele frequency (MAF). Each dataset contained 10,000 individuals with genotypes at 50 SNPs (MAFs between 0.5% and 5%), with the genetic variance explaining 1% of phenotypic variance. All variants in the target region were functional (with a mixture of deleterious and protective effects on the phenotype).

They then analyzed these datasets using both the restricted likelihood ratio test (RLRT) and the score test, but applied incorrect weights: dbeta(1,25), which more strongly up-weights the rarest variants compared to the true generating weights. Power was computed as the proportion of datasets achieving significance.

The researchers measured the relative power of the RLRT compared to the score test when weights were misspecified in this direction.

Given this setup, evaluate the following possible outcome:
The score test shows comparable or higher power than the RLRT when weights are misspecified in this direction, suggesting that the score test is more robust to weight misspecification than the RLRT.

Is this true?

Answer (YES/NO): NO